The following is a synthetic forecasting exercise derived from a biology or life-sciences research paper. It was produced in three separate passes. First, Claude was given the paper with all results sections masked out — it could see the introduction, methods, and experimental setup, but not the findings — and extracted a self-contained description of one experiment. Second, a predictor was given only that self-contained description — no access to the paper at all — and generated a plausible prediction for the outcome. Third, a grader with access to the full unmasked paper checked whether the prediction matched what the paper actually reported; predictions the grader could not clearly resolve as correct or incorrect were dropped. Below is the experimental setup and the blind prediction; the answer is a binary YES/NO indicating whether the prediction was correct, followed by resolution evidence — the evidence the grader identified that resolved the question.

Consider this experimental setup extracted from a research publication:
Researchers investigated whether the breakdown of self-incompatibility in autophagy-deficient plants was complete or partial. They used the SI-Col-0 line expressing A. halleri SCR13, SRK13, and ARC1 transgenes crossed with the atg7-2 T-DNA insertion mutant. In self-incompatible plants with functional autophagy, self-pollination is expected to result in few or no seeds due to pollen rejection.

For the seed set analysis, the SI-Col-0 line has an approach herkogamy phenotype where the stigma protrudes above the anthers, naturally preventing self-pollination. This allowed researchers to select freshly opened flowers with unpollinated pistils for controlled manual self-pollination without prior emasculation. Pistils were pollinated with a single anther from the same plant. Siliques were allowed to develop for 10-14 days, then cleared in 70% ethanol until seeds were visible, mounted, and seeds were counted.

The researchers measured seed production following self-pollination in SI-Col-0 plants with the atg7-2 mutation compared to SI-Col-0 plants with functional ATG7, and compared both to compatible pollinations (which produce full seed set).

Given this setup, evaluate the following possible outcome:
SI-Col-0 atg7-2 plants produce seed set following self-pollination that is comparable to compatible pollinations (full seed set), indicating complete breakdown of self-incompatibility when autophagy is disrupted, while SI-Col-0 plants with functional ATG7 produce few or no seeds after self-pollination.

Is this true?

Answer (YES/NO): NO